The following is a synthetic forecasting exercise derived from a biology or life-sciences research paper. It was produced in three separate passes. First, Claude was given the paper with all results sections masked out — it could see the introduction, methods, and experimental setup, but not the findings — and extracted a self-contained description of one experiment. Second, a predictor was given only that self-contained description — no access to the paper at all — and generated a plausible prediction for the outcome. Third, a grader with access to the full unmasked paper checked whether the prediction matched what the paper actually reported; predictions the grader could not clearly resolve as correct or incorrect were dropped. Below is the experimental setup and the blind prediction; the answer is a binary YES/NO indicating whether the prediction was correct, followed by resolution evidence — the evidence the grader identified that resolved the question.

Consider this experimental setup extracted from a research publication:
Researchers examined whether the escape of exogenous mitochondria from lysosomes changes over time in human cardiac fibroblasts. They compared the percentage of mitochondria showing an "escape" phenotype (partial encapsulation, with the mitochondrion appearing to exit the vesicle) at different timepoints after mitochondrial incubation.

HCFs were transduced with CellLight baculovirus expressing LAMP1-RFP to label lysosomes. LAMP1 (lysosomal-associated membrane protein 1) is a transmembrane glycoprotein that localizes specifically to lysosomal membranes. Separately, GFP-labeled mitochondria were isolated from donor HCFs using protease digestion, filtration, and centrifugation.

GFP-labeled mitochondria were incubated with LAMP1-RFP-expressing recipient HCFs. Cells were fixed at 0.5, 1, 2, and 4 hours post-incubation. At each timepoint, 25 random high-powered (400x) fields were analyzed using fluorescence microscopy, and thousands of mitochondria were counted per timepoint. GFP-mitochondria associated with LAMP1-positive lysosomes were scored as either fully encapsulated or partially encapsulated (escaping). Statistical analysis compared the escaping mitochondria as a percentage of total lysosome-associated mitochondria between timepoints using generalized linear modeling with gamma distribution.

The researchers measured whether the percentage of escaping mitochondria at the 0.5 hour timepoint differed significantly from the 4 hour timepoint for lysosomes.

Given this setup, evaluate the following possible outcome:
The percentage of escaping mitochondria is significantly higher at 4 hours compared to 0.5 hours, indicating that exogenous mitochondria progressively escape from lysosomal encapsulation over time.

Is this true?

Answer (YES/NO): YES